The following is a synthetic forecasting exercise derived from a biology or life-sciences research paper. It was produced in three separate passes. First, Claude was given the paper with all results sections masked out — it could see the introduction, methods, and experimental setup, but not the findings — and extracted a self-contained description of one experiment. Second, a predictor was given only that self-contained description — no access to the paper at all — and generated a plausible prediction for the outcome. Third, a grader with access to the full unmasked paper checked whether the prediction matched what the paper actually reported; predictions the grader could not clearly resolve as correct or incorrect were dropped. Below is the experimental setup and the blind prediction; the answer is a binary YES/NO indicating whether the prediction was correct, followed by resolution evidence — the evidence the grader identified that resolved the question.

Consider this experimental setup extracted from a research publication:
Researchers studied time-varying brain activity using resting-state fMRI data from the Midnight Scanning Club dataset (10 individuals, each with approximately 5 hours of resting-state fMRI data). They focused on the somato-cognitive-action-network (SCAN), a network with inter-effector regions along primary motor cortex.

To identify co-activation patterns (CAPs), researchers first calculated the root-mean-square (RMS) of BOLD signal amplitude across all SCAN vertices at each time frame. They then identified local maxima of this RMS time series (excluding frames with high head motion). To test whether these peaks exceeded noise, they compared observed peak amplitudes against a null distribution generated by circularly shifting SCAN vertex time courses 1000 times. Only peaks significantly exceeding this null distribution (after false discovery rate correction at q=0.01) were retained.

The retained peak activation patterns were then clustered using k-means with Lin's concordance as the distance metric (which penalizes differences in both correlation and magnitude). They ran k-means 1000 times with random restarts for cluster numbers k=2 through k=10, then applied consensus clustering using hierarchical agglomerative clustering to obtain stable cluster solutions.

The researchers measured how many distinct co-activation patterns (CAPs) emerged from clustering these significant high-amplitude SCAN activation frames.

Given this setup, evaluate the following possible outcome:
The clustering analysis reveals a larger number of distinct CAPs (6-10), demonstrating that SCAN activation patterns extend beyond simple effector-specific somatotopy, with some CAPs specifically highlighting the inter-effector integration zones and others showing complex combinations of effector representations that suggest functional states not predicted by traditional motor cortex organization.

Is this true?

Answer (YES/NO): NO